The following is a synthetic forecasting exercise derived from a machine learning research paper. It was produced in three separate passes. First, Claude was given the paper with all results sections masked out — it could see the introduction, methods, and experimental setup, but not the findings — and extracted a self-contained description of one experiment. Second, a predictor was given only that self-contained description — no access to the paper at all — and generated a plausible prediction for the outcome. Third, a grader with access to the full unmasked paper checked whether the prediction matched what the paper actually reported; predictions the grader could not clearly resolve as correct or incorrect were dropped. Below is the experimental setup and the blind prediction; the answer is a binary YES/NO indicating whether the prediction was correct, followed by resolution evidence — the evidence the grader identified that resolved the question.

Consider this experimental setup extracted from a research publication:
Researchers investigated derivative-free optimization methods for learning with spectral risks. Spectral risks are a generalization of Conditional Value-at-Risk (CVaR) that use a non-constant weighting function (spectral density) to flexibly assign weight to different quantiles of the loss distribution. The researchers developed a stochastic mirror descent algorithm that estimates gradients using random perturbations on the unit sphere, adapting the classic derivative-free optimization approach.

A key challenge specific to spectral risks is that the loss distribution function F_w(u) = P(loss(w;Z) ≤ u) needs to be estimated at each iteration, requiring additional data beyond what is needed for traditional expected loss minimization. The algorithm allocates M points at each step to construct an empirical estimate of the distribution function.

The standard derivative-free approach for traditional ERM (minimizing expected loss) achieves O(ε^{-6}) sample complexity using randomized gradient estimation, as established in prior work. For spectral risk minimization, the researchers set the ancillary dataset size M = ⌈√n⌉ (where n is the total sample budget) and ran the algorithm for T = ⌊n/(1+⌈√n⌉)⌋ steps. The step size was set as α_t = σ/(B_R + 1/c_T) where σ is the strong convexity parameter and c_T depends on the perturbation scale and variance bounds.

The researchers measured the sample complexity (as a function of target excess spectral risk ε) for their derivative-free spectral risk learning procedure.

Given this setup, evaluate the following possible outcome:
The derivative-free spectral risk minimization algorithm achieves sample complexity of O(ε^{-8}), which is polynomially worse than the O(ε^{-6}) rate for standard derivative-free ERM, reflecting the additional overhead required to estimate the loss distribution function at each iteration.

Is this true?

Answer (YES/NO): YES